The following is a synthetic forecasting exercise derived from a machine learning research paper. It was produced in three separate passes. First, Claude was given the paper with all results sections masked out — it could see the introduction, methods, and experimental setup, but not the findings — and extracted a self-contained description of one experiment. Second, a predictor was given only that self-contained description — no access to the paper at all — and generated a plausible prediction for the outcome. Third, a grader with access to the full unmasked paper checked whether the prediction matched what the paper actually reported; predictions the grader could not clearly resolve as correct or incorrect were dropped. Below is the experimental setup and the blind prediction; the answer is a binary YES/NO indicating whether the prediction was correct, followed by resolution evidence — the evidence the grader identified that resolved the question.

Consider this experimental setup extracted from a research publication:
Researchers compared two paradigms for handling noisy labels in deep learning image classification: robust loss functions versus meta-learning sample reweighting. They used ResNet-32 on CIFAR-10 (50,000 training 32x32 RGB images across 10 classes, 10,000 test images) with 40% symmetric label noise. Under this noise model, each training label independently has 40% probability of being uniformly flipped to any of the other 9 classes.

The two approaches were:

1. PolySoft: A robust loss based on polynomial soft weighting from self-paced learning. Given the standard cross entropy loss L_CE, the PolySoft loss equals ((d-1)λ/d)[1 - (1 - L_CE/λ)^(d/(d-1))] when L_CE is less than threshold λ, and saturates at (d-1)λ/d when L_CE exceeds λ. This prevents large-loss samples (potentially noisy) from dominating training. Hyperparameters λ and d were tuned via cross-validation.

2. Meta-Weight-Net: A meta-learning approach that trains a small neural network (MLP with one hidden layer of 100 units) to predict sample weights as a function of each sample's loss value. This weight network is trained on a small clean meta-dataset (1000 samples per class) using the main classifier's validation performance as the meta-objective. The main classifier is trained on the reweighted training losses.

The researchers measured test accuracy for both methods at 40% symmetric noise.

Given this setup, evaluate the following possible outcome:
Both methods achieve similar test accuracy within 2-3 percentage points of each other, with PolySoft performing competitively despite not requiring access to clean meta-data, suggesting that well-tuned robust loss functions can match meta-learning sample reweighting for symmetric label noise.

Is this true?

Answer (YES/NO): NO